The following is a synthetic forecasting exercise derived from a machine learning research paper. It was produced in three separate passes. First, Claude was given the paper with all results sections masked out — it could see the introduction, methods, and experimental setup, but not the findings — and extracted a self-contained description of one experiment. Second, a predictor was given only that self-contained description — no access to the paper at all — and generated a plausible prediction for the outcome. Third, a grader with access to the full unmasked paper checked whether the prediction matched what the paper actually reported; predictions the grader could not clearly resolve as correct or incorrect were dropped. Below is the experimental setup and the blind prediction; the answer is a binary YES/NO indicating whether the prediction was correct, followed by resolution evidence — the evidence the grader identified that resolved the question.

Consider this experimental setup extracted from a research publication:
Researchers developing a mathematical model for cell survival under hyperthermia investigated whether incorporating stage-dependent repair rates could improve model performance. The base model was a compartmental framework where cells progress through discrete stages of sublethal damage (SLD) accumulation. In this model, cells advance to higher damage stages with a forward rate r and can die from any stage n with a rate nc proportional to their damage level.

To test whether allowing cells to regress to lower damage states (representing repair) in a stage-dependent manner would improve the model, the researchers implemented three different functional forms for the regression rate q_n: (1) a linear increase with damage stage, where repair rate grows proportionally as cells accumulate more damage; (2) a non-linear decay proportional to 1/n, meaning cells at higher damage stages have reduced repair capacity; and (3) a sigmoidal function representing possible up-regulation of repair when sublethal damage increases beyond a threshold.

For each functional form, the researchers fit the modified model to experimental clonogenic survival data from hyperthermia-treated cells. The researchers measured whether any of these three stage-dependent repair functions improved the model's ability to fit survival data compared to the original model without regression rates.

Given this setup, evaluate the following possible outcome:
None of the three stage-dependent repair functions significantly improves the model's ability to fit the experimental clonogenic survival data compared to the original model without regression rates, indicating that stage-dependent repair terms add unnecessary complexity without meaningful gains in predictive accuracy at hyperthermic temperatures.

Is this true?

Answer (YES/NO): YES